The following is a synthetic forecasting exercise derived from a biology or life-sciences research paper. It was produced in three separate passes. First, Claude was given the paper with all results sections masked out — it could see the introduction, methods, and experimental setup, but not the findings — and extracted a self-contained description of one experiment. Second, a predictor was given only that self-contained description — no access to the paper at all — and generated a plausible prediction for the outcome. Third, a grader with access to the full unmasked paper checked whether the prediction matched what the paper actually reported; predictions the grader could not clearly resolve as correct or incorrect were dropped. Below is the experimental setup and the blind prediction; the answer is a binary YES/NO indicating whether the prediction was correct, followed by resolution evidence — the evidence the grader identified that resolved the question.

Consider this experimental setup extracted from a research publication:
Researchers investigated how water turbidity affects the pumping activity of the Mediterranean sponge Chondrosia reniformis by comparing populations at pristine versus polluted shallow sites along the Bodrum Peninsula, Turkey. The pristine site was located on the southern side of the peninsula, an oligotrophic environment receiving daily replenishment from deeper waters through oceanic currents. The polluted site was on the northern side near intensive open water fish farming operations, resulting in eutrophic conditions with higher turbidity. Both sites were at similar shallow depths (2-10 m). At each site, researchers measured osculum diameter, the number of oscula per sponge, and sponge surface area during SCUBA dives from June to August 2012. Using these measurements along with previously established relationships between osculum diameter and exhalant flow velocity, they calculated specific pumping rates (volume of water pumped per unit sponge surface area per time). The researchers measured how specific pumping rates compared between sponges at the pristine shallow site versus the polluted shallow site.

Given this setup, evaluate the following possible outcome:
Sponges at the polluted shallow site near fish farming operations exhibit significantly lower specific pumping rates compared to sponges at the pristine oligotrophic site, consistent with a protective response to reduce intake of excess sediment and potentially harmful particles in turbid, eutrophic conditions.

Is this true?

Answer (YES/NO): YES